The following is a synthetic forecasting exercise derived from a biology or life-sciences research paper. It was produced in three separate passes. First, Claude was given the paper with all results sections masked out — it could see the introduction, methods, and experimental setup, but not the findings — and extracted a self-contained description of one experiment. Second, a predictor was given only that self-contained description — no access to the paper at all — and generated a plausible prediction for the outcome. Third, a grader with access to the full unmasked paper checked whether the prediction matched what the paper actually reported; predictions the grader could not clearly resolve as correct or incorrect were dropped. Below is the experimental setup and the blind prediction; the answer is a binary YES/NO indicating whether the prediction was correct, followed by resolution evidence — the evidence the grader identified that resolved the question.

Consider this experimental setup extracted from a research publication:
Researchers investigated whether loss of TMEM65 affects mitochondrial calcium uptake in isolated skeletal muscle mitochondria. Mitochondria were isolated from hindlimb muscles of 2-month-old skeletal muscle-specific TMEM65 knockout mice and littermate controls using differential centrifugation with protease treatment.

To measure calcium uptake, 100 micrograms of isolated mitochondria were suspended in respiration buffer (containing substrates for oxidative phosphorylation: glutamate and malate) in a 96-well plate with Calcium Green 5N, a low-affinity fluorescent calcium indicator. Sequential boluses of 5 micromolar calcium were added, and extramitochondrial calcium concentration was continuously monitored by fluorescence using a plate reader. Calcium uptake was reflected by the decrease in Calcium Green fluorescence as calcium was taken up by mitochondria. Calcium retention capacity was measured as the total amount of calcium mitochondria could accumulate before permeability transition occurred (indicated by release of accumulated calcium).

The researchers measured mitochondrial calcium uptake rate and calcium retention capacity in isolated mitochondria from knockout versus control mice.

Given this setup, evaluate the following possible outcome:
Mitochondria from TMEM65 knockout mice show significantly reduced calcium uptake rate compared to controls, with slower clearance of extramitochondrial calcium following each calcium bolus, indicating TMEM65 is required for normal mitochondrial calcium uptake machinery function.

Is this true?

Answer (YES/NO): NO